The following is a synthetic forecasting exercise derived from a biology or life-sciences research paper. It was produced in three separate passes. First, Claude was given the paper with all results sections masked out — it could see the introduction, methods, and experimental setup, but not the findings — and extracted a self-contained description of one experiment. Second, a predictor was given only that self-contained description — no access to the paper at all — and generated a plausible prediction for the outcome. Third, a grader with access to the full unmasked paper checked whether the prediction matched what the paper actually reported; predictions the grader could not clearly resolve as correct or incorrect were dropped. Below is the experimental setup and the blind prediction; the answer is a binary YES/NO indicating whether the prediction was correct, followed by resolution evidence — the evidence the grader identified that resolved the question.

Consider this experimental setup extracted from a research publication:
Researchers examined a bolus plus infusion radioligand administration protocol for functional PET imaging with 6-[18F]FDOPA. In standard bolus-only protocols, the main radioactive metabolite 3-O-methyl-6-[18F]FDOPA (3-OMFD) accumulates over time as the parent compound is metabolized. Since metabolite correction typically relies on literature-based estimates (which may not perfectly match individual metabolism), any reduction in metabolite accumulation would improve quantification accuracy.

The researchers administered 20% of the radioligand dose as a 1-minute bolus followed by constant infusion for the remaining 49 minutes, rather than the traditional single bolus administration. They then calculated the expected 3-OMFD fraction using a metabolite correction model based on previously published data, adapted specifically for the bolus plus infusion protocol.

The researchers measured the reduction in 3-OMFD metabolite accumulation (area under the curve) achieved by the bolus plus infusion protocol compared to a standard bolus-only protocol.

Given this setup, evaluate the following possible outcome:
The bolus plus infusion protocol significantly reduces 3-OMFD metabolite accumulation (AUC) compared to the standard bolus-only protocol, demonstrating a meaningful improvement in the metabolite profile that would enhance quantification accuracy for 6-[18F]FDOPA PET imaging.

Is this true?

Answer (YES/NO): YES